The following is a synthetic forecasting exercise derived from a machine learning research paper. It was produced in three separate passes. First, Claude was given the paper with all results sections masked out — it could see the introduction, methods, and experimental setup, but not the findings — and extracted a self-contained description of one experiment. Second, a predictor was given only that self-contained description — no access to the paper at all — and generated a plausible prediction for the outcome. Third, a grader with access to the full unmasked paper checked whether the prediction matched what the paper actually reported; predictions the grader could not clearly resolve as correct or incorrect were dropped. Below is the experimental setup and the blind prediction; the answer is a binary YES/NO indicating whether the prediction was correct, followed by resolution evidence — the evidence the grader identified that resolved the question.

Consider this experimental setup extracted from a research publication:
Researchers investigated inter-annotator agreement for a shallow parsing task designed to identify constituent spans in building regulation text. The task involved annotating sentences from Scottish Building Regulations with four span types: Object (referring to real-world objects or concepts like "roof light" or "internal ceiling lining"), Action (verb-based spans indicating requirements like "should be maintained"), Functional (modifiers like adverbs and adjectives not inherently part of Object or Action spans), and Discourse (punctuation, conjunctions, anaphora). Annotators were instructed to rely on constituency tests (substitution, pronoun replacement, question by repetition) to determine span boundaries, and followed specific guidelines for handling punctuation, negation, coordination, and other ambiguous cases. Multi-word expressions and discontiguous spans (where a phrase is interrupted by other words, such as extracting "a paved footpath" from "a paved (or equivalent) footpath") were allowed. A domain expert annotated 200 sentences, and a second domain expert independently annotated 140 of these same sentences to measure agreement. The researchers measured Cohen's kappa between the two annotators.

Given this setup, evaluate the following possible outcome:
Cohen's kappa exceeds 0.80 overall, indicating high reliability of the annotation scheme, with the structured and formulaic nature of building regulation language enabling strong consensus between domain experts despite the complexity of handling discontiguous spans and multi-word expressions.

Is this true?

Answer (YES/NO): NO